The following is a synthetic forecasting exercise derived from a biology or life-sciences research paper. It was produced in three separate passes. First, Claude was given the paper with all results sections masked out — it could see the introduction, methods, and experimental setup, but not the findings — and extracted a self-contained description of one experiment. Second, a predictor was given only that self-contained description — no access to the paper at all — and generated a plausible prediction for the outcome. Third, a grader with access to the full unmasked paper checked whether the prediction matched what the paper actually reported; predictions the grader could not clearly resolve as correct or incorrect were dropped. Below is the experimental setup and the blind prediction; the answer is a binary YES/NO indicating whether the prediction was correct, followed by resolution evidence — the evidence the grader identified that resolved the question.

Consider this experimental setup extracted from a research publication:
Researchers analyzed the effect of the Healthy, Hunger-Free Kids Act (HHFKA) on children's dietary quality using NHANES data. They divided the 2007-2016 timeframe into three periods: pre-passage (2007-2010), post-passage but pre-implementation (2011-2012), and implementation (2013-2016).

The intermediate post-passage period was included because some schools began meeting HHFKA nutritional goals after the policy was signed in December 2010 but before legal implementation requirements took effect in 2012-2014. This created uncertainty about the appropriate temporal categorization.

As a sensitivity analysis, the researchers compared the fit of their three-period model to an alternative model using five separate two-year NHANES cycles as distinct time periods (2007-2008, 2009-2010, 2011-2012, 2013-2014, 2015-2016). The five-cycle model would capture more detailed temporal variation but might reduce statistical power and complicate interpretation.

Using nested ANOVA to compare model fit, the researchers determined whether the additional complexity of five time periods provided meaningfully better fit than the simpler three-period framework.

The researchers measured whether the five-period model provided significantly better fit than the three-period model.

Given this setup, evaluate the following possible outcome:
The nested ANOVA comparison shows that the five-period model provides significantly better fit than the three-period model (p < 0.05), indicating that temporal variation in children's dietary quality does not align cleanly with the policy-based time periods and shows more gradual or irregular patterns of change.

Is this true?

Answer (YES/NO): NO